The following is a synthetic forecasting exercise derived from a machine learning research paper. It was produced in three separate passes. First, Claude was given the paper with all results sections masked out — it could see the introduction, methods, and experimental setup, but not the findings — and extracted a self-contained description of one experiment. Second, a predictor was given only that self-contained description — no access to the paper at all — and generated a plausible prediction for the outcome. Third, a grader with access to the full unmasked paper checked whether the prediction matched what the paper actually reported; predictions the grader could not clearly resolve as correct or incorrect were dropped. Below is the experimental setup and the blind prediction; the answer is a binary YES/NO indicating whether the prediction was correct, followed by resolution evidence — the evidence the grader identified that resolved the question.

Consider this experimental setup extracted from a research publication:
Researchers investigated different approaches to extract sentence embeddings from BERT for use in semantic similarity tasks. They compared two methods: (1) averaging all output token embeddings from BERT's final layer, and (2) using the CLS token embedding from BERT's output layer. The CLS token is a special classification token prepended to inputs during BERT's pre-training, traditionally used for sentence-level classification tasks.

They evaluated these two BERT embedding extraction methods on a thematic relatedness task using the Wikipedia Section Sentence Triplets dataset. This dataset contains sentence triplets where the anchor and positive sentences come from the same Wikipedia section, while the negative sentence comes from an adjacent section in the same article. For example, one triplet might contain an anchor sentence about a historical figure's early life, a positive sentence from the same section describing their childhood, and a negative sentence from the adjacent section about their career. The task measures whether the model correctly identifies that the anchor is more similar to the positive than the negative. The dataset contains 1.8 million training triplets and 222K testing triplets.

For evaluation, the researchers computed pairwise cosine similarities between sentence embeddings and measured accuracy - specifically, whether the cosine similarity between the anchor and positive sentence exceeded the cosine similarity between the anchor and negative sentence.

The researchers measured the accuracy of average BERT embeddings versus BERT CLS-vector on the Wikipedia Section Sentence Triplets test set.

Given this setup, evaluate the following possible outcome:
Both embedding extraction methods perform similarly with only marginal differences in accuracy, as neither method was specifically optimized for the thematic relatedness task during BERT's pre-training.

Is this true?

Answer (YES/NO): YES